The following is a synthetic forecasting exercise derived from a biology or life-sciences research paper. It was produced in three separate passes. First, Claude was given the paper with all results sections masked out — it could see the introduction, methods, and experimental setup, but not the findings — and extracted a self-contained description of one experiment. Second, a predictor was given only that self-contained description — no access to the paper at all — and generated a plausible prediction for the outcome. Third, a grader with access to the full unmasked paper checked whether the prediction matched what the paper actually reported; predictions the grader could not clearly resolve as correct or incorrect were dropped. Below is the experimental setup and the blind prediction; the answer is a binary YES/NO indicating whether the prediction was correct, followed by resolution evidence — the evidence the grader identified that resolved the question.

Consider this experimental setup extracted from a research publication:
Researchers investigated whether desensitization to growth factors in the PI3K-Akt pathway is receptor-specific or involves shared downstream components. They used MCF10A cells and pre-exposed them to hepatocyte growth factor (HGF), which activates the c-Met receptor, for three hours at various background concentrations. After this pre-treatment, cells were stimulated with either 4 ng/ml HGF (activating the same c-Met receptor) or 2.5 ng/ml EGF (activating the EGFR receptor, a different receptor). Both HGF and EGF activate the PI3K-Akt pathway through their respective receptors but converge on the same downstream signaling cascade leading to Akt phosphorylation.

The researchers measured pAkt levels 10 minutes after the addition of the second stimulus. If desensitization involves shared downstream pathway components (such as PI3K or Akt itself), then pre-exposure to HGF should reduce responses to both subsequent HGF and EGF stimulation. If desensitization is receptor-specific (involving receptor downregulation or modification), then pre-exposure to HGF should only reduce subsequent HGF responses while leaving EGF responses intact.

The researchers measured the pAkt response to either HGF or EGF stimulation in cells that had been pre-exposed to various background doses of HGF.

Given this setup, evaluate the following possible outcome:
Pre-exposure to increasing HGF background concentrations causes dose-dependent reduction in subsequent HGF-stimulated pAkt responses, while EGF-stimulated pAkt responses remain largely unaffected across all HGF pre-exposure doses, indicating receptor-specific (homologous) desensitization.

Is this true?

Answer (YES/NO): YES